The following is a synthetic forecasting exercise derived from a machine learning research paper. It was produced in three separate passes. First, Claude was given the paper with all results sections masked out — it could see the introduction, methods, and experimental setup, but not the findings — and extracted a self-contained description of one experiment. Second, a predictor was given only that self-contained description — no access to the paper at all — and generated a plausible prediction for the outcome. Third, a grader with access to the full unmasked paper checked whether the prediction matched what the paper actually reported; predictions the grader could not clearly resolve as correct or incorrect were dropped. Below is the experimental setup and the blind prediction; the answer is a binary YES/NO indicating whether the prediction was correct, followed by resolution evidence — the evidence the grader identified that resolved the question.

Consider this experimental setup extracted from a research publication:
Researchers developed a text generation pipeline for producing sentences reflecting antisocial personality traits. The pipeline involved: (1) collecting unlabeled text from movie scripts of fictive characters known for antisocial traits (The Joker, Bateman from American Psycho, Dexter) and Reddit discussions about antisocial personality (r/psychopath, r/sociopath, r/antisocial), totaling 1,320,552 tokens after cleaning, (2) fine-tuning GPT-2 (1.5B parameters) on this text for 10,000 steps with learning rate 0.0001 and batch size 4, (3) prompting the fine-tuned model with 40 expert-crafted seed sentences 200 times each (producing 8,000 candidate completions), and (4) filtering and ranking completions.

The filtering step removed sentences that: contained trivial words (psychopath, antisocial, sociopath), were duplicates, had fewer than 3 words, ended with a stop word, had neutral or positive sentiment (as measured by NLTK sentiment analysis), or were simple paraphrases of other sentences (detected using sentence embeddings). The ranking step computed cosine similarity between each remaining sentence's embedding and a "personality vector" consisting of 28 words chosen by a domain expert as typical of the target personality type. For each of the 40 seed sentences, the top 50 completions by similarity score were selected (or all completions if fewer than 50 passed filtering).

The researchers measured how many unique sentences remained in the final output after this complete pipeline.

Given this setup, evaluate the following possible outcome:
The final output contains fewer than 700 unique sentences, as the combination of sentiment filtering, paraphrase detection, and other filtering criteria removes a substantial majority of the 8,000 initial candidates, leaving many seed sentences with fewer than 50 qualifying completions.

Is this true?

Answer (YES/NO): NO